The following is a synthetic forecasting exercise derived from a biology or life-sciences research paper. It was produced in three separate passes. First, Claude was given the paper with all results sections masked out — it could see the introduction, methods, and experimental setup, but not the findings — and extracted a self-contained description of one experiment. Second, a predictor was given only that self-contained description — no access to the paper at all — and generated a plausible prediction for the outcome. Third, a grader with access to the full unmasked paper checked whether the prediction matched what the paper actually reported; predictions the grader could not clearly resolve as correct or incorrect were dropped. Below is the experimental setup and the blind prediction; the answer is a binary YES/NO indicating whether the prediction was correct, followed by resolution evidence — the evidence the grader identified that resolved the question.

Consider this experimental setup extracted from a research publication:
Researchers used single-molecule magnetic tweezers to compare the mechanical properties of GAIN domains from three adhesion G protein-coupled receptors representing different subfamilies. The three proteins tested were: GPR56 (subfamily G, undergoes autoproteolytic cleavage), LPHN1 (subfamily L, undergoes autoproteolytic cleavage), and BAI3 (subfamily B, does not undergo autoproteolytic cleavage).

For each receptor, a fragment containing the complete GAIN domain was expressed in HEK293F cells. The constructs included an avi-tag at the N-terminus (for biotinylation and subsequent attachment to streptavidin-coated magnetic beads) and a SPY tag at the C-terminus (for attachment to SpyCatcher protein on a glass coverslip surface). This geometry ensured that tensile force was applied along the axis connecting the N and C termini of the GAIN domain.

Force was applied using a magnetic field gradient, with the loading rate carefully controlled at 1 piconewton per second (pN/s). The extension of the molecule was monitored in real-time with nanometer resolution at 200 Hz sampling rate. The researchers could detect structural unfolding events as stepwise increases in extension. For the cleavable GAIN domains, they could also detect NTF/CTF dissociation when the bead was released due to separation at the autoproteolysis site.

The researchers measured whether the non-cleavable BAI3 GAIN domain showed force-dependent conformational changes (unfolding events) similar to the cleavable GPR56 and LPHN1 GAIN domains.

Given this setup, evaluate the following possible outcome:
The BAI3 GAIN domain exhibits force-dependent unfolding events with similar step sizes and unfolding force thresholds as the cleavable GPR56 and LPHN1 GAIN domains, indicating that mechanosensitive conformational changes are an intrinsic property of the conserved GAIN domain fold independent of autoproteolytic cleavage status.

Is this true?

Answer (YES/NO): YES